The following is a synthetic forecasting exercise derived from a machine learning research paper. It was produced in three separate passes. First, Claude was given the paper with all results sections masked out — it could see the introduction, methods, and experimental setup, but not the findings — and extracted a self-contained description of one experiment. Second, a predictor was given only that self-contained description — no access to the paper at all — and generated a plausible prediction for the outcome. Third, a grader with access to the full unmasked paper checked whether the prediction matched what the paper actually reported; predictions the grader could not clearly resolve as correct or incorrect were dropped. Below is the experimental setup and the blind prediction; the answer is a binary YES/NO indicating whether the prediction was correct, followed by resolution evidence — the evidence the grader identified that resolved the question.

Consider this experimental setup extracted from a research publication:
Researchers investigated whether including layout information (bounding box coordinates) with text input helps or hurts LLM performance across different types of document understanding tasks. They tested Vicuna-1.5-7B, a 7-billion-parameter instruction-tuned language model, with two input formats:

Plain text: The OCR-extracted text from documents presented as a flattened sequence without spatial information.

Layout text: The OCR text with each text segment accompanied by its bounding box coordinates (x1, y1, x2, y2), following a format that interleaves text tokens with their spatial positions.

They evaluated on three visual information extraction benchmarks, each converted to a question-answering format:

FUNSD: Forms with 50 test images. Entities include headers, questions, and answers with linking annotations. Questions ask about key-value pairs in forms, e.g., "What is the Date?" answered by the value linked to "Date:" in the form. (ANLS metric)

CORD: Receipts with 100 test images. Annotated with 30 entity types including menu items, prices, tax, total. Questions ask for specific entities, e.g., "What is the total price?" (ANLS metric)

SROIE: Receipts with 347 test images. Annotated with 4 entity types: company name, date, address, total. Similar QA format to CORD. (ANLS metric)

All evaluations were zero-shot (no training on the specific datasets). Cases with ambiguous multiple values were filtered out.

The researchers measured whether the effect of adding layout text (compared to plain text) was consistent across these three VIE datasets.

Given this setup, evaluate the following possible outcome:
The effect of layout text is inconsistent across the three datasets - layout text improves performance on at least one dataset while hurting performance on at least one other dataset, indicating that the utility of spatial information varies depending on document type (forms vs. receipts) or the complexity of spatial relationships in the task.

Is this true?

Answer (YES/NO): YES